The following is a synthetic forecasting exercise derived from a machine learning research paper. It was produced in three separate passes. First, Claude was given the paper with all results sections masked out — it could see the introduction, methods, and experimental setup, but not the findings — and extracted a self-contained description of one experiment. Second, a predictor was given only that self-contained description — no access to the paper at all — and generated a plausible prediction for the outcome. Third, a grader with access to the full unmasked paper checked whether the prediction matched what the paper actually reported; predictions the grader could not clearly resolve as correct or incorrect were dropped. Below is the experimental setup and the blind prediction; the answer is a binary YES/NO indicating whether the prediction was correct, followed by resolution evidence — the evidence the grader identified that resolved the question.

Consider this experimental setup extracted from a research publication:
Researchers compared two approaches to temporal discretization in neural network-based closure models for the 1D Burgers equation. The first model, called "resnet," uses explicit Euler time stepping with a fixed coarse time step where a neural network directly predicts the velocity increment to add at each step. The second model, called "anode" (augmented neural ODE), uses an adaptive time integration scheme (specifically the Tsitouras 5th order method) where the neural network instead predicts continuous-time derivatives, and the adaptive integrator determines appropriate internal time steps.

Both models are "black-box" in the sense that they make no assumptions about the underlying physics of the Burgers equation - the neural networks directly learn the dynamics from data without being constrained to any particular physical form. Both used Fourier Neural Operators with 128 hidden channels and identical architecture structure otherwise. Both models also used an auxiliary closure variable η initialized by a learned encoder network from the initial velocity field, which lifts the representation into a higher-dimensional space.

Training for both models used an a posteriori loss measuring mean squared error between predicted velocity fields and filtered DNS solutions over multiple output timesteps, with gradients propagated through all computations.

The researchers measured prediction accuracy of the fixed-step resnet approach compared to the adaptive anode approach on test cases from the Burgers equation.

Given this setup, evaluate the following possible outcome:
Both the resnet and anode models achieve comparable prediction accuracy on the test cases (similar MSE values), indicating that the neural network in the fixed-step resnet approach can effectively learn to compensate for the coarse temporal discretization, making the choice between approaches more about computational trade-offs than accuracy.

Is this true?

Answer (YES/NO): NO